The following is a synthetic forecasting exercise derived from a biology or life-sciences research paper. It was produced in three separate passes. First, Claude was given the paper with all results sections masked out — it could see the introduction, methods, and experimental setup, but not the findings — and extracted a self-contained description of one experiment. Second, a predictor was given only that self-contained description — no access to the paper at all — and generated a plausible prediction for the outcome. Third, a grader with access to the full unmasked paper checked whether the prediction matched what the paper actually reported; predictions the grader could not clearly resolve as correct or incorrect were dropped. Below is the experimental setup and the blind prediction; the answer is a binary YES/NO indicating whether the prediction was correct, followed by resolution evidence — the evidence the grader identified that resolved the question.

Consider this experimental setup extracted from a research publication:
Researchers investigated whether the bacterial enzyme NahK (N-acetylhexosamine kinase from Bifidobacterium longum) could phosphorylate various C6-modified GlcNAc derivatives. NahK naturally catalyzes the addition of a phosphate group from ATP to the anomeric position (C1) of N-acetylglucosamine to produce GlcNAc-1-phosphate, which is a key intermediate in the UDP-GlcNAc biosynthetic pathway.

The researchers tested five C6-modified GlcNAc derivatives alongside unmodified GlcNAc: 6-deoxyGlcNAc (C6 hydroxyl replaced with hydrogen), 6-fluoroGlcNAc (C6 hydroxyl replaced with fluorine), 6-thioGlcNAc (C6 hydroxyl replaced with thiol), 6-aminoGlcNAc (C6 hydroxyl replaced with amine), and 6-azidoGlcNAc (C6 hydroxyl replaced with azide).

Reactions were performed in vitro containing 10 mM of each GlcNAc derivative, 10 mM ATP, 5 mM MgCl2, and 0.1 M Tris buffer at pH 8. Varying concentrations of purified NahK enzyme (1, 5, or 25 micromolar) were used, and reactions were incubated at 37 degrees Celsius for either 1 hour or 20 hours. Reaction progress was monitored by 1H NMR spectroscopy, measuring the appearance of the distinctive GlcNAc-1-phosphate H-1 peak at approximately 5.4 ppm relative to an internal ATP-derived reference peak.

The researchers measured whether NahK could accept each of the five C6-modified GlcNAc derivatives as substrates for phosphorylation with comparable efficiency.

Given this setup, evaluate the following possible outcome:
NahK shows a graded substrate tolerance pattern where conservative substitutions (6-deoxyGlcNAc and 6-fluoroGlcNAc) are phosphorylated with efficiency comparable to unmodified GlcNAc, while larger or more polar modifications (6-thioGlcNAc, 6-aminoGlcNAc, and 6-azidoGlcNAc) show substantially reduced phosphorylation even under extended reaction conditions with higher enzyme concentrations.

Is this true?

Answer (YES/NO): NO